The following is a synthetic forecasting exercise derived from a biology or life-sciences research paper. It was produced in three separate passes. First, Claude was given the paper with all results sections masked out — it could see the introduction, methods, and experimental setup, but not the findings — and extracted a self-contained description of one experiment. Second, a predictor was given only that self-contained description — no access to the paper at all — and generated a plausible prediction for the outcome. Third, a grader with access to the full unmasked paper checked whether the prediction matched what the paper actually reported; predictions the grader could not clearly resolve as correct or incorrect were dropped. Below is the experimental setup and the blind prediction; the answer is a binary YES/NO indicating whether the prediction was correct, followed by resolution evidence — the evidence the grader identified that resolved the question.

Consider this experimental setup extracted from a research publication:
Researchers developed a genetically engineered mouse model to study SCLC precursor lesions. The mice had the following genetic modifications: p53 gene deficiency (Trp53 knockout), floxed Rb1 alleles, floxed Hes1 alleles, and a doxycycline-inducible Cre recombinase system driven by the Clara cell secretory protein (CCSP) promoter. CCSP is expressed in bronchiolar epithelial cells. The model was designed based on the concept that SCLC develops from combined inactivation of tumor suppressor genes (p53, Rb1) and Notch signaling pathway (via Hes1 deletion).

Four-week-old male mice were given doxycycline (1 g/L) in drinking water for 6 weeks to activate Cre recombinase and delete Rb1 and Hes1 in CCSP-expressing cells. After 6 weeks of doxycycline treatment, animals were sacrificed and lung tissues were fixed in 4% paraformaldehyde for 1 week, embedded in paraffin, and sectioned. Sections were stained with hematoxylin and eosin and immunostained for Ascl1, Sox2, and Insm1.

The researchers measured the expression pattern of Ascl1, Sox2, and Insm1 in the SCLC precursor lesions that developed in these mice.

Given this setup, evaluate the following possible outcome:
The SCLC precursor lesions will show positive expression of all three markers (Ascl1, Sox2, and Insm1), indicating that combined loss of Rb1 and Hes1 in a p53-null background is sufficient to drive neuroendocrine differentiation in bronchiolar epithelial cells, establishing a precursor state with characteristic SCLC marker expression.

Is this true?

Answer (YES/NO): YES